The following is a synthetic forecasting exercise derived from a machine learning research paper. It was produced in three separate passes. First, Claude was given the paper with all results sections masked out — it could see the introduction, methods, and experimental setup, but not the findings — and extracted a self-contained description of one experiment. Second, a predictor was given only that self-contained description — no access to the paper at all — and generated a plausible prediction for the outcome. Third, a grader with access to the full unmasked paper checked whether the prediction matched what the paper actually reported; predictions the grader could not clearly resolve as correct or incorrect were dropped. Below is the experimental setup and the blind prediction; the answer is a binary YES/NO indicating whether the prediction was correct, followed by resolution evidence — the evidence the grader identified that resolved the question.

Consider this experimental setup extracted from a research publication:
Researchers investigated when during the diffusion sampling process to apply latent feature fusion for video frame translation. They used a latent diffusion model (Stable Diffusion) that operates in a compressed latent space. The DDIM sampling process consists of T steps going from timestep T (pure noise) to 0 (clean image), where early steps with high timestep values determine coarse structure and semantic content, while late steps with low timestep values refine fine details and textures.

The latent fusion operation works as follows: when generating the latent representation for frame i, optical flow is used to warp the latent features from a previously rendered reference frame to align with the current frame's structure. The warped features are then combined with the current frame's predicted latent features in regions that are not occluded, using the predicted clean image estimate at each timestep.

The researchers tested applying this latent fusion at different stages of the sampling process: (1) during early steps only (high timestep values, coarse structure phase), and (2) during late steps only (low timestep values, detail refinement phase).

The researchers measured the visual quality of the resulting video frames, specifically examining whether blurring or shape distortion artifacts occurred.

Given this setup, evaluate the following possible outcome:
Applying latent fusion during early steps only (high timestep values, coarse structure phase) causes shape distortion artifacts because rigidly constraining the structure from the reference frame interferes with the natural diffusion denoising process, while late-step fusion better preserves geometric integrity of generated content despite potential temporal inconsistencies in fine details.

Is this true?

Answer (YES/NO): NO